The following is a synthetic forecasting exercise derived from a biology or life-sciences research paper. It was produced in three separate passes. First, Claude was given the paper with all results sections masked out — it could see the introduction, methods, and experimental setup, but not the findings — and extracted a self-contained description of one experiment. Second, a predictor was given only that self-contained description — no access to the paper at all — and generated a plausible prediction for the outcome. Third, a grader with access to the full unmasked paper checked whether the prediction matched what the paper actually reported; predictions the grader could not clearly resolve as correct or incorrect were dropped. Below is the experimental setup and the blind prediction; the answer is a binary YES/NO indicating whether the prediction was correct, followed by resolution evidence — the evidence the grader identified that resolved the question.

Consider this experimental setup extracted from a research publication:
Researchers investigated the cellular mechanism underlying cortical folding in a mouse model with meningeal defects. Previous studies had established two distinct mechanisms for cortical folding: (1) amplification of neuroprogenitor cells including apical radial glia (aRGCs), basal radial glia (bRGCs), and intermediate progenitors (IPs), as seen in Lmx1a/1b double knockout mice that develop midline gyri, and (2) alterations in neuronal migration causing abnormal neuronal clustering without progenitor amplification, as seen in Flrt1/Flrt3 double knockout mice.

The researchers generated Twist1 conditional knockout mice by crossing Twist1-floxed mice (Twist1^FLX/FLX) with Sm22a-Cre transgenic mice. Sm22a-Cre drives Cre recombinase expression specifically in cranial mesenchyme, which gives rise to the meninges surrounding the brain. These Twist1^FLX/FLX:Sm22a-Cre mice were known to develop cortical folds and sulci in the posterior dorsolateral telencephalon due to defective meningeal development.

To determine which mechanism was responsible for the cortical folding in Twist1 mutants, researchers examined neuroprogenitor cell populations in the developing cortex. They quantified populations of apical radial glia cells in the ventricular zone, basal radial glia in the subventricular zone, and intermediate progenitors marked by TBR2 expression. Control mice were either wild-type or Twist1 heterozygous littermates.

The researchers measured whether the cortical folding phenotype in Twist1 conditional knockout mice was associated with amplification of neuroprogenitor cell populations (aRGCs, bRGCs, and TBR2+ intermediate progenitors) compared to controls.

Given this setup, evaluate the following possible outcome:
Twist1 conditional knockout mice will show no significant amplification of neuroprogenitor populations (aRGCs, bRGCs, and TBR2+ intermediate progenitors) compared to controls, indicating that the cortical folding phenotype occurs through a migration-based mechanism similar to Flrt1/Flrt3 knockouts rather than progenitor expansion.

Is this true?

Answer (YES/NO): YES